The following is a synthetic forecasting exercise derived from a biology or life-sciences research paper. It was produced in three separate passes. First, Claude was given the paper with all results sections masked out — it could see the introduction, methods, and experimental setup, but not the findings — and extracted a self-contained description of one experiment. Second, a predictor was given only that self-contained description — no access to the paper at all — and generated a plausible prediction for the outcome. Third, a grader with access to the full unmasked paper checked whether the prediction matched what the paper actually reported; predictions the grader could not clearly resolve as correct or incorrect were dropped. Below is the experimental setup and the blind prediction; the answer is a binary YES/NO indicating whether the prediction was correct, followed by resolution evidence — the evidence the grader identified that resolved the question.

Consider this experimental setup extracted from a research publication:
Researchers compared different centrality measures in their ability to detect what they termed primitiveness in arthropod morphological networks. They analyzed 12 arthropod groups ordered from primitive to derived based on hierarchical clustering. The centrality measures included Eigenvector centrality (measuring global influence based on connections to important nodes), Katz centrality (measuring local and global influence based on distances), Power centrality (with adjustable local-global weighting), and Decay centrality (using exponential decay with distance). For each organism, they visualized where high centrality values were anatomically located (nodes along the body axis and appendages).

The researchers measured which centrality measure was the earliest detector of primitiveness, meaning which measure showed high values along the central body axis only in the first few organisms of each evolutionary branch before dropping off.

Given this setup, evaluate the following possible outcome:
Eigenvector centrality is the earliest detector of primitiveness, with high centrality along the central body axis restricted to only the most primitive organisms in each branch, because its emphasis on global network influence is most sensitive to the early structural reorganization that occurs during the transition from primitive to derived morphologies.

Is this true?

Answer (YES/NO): YES